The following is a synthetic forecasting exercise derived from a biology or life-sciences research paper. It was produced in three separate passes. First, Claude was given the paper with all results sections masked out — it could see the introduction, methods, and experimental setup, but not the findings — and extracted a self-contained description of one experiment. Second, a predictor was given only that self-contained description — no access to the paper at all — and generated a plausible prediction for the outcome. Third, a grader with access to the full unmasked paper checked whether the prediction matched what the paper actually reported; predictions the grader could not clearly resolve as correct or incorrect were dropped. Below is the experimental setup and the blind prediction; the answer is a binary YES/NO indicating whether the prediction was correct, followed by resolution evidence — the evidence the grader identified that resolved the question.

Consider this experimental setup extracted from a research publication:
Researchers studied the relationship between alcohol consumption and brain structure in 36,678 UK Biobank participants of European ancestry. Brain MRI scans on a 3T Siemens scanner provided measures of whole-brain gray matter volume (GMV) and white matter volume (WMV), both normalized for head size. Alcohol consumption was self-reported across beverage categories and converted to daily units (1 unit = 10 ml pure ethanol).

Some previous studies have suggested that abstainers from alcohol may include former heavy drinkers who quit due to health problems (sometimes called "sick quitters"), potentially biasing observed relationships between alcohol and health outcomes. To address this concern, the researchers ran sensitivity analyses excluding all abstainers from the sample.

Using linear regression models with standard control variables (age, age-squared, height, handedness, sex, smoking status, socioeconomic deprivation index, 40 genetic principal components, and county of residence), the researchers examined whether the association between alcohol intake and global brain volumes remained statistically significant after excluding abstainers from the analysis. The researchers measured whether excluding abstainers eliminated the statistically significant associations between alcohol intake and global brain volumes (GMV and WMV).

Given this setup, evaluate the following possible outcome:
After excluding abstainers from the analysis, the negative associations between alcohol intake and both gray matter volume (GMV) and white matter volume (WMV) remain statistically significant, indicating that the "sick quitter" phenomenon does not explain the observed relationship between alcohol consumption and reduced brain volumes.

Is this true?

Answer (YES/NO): YES